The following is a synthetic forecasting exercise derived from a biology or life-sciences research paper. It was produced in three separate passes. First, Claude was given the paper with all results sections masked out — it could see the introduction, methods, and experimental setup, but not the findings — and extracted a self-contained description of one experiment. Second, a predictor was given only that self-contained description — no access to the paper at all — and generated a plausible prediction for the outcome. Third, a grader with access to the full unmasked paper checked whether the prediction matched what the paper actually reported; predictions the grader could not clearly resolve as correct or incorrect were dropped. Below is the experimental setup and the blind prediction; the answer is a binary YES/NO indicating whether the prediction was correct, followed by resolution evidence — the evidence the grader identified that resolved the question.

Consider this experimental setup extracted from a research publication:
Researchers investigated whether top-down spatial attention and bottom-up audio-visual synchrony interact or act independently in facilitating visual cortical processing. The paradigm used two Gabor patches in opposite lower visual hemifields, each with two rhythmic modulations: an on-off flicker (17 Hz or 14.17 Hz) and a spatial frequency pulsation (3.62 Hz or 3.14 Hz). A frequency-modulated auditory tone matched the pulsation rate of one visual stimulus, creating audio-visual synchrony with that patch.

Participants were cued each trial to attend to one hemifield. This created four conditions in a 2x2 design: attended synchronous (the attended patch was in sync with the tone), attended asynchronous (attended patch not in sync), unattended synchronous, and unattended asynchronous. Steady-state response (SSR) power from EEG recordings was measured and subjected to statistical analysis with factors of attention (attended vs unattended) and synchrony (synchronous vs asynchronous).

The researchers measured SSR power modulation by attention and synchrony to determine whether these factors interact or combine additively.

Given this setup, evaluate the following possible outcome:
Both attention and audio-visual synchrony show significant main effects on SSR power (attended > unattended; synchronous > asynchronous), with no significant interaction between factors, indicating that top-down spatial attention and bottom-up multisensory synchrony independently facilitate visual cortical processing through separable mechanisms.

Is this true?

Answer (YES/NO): YES